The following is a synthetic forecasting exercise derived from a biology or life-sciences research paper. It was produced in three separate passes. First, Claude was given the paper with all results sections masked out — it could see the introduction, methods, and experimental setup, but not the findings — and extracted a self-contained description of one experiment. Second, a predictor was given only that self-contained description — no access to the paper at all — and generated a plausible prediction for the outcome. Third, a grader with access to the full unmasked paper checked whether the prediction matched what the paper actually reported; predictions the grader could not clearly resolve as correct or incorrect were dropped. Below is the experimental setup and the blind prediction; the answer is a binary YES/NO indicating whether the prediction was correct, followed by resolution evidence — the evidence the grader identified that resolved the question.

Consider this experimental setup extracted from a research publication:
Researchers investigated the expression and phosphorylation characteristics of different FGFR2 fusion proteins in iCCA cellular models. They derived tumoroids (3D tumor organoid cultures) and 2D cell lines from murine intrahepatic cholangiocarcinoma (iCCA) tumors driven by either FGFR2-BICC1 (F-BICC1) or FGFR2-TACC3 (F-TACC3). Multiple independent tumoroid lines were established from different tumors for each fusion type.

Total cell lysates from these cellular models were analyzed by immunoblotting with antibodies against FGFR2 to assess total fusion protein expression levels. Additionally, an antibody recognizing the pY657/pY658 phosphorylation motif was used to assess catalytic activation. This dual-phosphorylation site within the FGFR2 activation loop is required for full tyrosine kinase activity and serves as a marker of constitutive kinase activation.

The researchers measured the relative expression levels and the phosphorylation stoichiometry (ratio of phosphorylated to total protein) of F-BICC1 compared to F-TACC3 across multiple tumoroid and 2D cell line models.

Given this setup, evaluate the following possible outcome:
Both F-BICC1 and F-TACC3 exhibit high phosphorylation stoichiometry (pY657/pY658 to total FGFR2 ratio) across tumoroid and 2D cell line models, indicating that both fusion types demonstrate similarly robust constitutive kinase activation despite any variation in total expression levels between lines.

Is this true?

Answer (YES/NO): NO